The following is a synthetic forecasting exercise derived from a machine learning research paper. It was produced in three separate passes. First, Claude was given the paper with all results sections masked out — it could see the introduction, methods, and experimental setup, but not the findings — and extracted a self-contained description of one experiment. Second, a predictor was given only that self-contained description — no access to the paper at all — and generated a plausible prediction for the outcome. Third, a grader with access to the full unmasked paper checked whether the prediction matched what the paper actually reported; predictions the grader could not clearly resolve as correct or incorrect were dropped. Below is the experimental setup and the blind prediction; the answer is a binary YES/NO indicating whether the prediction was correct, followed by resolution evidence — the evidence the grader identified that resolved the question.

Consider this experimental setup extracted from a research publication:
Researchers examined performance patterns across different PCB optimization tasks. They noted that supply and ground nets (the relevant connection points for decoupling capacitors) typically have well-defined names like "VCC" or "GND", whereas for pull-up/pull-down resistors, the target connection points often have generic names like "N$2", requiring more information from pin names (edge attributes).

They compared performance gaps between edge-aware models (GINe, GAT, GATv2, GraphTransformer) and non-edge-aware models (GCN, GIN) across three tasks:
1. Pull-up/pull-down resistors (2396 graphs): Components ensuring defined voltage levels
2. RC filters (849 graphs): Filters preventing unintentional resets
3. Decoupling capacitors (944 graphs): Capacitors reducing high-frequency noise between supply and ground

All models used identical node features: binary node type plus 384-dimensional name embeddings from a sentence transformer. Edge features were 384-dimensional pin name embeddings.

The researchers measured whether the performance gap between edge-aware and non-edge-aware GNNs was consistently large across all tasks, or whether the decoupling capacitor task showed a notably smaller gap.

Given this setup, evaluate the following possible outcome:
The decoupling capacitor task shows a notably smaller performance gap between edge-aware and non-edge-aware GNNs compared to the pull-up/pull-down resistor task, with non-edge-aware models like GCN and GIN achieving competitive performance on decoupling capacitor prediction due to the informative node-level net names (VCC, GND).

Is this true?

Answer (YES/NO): YES